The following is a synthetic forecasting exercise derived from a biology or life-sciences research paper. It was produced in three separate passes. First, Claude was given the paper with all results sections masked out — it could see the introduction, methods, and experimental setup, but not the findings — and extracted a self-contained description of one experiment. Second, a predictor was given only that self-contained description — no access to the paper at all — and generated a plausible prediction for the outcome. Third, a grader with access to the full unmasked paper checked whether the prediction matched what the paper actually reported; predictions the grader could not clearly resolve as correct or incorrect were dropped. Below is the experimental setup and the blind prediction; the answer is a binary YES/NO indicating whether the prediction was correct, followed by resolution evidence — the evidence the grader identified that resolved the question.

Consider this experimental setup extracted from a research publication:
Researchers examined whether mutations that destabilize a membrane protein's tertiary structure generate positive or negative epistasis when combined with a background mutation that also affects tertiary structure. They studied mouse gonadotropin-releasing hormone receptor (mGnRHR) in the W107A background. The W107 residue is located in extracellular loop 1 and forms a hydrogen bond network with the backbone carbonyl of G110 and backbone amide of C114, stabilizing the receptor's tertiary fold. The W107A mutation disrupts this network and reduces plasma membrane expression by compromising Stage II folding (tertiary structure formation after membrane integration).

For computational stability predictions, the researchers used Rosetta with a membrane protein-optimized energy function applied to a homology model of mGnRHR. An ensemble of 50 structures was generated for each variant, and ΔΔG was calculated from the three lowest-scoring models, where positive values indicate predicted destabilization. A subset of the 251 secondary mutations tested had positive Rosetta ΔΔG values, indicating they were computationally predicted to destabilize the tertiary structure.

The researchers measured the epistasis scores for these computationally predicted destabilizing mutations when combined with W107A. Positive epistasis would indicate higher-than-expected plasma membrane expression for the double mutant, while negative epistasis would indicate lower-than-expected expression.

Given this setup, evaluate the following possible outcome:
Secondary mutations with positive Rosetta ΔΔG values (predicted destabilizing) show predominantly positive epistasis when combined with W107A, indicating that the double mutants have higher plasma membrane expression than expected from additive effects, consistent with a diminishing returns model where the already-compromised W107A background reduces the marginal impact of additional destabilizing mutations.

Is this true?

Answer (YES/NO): YES